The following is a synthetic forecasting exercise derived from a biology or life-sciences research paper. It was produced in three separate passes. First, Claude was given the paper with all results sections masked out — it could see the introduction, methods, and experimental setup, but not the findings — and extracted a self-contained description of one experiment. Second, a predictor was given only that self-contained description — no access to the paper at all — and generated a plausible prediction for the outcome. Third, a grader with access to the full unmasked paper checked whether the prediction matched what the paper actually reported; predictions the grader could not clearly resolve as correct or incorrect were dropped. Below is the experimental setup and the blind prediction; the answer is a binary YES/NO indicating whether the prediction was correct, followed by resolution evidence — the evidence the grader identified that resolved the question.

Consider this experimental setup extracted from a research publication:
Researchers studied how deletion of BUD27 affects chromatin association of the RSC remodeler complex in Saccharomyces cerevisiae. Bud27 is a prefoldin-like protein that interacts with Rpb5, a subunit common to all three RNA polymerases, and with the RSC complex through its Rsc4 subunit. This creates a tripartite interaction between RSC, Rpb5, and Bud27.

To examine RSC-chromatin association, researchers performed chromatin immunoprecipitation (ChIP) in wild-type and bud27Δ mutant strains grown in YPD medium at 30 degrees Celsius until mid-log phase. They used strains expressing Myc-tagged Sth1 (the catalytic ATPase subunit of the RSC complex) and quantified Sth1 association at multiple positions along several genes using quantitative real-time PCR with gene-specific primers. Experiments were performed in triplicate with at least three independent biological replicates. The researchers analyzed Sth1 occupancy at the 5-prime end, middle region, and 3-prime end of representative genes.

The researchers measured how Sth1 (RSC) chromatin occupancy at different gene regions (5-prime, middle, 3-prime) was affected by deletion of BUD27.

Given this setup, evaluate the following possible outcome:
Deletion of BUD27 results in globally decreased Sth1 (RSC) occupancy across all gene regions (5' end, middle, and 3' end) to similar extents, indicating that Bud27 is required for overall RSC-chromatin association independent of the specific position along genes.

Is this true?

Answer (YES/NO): NO